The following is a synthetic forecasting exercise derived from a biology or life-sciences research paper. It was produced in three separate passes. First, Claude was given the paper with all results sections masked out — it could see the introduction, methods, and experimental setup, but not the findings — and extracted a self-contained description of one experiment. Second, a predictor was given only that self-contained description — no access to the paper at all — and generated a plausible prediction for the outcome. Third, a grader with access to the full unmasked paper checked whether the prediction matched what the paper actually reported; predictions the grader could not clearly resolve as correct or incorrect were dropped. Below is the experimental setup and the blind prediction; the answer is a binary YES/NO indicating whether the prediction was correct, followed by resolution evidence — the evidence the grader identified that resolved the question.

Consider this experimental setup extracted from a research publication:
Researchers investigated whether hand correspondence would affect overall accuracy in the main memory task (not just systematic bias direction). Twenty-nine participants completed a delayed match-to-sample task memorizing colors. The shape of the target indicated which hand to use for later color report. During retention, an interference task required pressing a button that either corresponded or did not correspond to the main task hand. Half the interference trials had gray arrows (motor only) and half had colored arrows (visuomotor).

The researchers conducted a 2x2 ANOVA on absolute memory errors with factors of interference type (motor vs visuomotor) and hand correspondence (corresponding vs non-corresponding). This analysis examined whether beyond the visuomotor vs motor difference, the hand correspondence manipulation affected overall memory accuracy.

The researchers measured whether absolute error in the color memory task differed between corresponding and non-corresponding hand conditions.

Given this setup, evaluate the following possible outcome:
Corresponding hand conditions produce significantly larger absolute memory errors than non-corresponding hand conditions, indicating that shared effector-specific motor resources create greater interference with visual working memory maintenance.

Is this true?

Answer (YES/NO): NO